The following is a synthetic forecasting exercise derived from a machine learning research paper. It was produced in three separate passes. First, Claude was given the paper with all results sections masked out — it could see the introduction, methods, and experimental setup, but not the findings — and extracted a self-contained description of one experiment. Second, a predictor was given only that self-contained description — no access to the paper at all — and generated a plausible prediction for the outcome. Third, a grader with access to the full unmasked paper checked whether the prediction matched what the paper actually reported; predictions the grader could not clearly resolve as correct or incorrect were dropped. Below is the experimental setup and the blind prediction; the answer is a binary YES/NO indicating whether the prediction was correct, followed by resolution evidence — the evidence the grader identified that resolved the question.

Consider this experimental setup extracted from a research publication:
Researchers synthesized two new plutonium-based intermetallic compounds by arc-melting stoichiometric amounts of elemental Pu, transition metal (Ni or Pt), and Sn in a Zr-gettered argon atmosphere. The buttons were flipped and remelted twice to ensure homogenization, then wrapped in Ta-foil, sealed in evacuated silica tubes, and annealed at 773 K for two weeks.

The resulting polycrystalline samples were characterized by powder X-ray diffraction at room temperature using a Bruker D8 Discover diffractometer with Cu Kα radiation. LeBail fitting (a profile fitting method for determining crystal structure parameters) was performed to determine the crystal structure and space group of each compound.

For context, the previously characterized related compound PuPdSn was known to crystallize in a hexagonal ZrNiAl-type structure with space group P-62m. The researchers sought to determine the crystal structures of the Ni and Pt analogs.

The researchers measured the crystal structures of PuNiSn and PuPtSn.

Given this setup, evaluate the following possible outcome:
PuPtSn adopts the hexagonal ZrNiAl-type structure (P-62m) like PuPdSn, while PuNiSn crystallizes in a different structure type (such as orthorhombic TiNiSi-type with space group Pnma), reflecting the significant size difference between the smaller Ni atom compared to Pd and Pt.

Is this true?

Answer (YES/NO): YES